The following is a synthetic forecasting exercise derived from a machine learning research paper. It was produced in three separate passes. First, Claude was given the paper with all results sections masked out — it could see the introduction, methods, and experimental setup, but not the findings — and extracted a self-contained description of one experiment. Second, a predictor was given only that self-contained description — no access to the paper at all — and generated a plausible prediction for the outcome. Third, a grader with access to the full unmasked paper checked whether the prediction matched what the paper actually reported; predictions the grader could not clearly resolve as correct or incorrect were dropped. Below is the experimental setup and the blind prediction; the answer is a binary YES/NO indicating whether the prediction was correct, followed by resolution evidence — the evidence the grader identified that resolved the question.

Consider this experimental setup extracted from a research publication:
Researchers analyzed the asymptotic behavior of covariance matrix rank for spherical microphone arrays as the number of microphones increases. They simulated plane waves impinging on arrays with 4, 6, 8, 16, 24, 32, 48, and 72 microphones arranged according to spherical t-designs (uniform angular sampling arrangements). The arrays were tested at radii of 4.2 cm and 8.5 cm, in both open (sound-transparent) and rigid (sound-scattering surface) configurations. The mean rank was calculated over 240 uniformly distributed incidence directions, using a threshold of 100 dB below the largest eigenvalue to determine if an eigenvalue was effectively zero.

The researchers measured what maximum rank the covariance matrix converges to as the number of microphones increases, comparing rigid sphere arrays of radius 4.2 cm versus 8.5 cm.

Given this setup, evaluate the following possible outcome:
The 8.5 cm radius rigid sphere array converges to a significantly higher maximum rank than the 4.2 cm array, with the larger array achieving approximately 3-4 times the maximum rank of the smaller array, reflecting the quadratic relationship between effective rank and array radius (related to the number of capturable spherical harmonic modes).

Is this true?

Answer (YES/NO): NO